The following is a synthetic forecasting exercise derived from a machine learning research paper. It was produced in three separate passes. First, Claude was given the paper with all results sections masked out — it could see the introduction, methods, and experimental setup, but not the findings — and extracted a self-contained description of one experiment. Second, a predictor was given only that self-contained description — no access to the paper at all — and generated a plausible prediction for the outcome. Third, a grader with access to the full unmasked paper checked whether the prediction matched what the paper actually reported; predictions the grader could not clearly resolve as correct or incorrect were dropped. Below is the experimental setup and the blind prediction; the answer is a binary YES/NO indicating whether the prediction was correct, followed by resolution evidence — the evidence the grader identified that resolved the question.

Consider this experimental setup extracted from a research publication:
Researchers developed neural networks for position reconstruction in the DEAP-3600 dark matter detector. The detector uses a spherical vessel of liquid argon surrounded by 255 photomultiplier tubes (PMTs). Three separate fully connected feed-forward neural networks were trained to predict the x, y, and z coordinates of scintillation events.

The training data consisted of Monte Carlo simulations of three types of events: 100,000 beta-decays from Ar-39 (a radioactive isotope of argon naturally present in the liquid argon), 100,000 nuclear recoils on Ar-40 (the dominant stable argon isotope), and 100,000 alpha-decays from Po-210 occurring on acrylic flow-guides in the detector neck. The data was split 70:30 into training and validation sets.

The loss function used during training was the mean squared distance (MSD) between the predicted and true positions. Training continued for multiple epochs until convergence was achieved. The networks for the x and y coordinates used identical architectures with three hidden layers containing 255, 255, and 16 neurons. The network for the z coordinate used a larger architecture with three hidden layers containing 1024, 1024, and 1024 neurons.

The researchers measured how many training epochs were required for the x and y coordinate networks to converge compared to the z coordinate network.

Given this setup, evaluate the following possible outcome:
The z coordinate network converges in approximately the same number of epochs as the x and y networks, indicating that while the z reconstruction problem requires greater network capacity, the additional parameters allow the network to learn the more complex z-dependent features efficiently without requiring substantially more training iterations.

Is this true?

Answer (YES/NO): NO